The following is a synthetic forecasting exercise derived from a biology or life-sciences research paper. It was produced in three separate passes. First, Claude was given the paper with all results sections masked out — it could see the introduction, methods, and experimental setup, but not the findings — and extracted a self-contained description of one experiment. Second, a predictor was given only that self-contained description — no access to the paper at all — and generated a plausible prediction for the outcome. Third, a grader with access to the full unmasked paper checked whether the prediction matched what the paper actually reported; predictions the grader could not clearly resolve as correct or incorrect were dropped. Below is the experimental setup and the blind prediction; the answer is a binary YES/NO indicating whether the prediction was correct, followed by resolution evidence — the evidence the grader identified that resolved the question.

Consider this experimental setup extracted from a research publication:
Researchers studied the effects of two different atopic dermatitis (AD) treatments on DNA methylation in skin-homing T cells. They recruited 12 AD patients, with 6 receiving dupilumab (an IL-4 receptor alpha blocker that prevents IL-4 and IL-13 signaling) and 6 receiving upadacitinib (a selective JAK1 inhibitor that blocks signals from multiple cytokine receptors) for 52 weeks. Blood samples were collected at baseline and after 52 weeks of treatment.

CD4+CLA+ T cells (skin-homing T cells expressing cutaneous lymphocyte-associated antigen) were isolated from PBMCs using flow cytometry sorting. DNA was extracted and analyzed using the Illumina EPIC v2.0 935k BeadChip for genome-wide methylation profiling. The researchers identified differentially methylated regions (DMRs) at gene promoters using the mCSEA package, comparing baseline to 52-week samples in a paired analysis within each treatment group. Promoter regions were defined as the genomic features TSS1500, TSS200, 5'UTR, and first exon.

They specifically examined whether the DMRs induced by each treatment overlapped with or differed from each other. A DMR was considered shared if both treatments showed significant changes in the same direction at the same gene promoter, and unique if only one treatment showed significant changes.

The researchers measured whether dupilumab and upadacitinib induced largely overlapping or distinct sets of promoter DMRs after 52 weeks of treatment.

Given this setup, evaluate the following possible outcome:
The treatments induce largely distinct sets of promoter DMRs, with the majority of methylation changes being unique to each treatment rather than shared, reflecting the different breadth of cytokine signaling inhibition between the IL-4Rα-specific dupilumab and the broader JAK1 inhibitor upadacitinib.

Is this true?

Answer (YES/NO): YES